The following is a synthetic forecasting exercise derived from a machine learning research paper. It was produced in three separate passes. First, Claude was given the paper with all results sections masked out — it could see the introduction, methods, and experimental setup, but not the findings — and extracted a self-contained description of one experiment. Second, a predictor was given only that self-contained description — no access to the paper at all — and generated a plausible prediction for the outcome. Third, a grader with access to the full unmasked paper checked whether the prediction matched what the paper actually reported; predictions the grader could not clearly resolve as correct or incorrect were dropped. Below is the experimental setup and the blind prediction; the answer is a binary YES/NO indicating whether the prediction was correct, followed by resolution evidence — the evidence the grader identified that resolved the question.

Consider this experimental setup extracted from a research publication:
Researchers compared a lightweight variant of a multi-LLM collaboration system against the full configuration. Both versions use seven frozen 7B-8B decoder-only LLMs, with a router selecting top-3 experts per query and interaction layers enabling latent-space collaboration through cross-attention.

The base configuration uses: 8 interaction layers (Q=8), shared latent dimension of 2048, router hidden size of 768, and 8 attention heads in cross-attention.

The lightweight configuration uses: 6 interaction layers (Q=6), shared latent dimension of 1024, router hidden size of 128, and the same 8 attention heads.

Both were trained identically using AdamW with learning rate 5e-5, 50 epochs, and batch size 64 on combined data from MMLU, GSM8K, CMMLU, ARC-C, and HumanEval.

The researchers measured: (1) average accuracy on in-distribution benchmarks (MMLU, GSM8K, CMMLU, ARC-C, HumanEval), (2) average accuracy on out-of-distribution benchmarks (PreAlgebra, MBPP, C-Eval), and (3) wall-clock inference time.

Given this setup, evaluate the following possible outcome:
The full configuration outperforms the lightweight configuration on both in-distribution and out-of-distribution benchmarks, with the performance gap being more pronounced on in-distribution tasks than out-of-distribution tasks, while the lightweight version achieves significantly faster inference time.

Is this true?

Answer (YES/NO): NO